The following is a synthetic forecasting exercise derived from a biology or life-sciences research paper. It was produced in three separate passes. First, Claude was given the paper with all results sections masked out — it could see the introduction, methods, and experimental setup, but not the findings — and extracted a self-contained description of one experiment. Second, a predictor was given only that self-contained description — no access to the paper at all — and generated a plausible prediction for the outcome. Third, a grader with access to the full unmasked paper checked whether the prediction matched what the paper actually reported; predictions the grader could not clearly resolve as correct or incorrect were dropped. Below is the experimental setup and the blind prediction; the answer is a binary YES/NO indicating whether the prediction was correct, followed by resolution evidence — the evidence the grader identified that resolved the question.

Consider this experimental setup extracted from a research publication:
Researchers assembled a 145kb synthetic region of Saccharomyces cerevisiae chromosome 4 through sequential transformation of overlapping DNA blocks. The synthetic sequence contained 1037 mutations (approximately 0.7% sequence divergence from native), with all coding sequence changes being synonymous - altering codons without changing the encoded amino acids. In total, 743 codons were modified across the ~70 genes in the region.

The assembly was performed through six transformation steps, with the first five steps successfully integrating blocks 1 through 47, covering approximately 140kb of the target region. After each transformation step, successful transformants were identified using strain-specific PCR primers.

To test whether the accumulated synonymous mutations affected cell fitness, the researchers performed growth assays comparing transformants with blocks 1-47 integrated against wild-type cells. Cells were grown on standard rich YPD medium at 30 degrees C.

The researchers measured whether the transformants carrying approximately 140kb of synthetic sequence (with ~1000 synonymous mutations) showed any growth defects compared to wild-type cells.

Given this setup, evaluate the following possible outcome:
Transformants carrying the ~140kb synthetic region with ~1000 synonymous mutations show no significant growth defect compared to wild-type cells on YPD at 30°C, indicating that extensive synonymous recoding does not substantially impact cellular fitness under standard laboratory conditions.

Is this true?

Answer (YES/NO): YES